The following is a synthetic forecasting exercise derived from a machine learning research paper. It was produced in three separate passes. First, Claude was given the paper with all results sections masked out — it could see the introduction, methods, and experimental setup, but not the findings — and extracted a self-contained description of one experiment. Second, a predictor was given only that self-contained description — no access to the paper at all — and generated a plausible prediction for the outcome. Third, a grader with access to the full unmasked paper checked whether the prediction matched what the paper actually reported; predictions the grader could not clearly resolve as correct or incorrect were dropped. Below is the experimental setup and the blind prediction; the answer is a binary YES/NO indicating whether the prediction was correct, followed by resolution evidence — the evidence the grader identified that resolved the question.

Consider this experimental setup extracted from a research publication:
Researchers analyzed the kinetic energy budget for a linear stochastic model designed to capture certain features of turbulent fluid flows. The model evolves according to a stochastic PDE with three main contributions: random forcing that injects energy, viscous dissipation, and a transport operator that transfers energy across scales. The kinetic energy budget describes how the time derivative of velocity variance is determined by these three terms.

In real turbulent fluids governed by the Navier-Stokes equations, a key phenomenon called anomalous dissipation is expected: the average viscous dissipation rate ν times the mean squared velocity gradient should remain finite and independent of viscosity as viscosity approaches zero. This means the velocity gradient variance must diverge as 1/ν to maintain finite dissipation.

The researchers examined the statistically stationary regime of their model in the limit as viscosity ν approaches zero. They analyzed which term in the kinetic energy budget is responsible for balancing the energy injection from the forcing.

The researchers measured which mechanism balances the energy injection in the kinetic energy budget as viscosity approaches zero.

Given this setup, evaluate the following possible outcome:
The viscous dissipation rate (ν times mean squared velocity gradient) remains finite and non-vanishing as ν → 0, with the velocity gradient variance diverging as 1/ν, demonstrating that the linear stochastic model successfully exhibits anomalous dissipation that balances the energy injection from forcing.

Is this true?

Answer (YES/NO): NO